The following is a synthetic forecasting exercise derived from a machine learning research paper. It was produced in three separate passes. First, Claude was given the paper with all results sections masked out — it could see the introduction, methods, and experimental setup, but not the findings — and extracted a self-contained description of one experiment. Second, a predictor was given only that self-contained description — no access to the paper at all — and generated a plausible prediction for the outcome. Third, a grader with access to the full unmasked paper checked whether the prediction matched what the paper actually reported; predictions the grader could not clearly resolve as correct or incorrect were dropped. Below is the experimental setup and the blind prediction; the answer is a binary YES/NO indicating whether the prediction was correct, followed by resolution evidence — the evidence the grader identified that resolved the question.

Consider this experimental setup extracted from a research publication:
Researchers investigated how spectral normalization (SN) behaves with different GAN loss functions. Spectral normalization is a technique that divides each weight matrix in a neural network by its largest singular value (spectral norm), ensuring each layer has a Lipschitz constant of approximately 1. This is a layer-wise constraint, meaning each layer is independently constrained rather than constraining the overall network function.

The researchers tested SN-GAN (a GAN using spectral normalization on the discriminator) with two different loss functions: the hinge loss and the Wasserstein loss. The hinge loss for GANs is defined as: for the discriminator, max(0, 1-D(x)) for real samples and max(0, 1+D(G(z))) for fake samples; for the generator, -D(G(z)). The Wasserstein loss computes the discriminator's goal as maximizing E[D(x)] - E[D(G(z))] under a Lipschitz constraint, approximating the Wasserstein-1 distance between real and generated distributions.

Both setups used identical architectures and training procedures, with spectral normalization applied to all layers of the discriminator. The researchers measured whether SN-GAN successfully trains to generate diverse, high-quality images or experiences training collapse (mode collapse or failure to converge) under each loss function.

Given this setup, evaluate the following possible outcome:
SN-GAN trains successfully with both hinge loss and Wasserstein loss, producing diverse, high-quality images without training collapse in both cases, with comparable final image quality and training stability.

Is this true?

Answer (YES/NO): NO